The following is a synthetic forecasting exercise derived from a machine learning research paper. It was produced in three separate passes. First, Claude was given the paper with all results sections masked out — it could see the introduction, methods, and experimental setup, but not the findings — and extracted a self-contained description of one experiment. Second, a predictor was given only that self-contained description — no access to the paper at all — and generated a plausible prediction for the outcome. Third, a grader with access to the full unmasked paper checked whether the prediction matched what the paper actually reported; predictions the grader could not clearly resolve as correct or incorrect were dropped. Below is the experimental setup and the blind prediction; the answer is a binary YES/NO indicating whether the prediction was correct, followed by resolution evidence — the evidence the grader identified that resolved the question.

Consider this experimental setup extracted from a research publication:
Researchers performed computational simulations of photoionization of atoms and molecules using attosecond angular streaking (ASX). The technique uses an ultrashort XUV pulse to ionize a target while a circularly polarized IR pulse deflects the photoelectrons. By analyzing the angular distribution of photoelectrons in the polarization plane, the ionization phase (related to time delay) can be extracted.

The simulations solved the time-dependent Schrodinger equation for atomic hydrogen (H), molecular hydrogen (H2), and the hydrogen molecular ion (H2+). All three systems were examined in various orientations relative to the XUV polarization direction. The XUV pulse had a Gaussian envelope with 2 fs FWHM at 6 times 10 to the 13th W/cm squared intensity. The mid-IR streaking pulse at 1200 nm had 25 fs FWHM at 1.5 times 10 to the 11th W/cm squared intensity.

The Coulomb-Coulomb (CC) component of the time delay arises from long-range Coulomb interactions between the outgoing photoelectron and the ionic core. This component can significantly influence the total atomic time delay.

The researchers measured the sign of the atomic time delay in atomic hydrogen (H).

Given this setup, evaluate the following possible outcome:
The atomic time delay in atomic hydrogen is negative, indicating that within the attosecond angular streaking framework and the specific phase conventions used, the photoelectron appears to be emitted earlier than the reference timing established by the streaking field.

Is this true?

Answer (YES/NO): YES